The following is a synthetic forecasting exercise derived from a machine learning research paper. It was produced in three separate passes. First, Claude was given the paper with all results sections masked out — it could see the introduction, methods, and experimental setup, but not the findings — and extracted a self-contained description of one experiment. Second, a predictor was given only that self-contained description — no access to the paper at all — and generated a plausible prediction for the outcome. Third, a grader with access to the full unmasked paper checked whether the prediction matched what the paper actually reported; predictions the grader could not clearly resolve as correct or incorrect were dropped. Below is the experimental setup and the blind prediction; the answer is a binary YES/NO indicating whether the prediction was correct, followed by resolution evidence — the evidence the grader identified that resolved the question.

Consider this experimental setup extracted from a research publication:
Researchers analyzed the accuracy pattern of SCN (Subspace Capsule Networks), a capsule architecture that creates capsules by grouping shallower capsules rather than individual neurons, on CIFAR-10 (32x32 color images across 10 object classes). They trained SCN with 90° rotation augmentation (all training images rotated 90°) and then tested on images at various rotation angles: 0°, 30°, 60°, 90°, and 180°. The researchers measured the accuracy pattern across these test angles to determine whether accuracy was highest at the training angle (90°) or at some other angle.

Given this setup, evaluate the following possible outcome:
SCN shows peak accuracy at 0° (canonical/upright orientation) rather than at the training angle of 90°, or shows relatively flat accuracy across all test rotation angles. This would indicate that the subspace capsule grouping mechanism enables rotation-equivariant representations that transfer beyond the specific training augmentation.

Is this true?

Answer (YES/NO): YES